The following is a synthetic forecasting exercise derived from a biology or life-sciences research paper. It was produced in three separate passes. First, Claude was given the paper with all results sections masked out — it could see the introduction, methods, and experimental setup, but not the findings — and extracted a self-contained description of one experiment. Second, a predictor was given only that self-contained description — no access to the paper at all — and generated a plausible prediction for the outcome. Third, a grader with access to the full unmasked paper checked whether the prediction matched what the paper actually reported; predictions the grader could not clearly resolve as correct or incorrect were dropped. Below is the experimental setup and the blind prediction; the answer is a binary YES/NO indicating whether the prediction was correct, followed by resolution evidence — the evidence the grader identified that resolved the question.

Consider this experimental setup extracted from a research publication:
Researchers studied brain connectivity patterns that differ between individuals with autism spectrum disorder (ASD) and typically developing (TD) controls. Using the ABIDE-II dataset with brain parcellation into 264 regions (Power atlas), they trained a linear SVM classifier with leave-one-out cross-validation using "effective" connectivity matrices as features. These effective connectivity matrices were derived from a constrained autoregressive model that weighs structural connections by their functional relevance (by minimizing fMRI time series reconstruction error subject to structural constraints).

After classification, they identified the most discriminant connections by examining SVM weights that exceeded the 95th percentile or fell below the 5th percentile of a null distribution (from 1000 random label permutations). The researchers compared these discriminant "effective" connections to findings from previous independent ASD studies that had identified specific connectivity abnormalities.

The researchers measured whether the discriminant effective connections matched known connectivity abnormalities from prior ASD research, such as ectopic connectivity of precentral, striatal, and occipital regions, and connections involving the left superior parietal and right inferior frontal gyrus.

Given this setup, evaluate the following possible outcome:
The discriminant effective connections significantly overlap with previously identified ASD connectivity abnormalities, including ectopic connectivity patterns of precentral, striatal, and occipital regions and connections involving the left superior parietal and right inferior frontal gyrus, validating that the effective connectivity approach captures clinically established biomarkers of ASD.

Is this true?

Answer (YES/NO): YES